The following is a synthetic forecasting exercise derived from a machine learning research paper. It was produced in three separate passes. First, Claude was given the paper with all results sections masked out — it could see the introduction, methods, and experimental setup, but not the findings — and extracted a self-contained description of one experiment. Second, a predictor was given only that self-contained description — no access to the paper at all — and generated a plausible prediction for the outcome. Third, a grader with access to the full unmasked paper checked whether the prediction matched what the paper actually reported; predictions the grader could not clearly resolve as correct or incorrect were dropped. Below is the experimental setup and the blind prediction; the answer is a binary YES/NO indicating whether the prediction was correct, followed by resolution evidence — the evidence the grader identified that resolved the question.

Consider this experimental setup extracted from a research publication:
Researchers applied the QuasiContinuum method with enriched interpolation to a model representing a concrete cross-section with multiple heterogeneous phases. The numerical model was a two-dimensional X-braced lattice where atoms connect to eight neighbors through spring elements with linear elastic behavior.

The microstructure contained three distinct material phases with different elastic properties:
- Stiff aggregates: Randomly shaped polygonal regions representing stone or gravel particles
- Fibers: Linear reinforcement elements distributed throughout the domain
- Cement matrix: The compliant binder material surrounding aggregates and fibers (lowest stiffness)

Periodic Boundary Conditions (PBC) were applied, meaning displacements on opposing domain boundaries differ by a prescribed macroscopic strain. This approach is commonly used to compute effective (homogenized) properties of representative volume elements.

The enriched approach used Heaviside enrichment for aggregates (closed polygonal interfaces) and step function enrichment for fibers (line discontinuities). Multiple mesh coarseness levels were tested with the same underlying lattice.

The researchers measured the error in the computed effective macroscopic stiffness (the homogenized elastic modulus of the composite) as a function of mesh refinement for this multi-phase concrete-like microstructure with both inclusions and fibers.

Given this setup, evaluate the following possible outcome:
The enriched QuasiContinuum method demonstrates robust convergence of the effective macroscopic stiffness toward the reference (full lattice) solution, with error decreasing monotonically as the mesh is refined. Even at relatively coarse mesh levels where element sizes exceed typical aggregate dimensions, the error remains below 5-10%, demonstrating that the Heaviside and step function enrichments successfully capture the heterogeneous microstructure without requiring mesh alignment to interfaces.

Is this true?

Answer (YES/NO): NO